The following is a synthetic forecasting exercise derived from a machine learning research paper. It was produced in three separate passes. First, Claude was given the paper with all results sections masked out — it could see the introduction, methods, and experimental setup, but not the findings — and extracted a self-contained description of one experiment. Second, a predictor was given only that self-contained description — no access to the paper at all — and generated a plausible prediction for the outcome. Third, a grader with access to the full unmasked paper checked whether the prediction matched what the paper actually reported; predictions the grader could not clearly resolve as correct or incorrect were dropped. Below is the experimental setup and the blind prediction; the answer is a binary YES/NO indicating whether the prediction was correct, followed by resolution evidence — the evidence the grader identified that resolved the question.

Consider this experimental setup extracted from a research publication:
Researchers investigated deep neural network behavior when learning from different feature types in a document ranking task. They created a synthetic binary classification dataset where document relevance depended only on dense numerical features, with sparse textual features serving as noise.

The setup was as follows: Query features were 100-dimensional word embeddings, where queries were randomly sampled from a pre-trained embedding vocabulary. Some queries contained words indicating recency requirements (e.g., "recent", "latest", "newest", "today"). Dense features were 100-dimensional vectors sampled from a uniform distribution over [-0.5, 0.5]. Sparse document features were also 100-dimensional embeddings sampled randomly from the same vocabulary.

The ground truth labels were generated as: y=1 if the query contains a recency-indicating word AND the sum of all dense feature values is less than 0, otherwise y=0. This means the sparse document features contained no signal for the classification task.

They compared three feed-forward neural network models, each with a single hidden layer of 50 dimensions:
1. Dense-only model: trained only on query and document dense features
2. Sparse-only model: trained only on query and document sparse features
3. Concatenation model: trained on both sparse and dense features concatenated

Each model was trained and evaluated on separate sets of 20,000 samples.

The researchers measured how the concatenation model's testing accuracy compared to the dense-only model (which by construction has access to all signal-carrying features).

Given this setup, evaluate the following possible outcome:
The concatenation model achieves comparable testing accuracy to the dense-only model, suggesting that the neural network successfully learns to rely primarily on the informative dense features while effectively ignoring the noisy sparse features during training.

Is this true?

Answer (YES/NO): NO